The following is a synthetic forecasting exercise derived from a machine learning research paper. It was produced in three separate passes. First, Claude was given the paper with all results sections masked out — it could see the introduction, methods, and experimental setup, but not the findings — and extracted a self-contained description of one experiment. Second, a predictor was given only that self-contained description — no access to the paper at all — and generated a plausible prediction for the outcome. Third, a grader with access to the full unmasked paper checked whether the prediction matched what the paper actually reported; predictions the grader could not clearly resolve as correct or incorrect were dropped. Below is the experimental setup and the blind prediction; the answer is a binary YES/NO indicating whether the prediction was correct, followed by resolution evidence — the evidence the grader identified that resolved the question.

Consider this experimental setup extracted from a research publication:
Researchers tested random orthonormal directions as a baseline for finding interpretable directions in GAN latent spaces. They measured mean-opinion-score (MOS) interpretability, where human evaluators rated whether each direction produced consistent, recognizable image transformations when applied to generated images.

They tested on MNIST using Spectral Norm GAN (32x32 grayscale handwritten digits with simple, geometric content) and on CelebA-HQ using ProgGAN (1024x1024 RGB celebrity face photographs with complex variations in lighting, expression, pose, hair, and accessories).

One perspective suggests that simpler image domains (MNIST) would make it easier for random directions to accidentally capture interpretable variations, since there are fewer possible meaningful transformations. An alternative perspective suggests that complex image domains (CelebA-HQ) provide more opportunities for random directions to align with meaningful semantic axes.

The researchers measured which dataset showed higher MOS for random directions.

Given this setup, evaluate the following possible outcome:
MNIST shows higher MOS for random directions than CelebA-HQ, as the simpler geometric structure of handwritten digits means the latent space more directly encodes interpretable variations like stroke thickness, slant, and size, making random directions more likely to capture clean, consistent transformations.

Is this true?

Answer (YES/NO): NO